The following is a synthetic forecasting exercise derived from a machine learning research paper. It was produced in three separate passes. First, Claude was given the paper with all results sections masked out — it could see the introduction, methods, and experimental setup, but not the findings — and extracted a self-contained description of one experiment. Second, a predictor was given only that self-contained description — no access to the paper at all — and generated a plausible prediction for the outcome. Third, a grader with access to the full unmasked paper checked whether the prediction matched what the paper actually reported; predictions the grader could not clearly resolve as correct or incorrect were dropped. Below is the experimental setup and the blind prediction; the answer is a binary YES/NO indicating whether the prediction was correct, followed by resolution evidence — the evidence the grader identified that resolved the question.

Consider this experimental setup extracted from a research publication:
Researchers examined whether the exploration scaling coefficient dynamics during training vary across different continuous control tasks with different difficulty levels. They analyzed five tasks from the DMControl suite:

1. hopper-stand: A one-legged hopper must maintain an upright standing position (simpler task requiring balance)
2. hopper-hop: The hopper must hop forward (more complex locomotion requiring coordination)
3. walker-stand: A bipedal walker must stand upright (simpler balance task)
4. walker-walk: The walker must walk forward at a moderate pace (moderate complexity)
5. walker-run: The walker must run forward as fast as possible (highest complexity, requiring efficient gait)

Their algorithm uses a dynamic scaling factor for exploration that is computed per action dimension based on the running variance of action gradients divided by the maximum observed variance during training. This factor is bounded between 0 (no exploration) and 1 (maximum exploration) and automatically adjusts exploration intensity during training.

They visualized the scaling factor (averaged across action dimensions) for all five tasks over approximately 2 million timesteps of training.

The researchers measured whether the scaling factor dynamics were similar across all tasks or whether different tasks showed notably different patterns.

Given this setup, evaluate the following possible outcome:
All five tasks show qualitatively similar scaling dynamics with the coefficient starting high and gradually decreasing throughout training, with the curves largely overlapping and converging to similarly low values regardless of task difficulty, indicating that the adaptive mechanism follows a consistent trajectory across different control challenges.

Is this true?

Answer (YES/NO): NO